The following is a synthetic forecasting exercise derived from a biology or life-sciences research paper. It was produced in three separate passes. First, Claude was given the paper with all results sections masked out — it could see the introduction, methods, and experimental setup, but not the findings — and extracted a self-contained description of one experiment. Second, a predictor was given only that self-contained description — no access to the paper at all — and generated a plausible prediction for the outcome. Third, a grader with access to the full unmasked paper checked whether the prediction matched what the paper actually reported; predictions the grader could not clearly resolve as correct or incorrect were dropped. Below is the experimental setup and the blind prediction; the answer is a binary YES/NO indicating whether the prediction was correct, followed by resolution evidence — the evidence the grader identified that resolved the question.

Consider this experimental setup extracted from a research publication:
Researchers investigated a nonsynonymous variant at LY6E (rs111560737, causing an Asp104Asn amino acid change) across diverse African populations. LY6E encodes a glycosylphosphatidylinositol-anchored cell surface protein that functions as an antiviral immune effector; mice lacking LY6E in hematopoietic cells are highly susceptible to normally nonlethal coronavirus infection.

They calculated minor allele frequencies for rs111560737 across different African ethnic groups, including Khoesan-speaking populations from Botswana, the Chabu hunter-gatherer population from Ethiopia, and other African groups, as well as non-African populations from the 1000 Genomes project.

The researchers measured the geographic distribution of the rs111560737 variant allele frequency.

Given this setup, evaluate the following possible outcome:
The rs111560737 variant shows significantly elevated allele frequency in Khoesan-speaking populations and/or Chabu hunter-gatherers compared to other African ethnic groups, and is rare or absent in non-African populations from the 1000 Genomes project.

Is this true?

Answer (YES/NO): YES